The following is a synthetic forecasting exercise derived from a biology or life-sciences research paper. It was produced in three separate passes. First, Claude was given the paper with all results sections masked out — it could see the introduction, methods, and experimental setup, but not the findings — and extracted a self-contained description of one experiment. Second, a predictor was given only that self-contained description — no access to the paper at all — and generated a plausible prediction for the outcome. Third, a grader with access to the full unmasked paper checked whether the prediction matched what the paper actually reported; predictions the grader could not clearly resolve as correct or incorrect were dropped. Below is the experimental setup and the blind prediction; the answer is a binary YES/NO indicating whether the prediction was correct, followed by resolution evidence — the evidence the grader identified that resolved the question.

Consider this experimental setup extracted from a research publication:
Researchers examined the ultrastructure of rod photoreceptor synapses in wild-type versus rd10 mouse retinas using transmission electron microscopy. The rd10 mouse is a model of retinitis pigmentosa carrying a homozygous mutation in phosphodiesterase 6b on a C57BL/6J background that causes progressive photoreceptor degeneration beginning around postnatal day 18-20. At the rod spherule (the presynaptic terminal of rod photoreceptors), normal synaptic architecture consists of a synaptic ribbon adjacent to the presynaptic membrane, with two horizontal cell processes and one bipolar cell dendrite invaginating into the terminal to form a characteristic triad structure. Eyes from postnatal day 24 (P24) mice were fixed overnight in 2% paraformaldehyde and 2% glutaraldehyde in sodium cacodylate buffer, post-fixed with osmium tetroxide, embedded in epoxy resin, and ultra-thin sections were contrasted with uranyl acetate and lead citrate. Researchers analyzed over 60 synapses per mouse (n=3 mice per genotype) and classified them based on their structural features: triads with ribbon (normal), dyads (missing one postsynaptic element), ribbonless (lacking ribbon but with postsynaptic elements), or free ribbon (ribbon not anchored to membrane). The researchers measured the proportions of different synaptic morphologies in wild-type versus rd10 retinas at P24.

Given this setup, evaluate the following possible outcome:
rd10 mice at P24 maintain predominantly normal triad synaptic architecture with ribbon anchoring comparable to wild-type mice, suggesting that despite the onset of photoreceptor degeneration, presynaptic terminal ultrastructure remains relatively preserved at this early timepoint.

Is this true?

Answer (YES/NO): NO